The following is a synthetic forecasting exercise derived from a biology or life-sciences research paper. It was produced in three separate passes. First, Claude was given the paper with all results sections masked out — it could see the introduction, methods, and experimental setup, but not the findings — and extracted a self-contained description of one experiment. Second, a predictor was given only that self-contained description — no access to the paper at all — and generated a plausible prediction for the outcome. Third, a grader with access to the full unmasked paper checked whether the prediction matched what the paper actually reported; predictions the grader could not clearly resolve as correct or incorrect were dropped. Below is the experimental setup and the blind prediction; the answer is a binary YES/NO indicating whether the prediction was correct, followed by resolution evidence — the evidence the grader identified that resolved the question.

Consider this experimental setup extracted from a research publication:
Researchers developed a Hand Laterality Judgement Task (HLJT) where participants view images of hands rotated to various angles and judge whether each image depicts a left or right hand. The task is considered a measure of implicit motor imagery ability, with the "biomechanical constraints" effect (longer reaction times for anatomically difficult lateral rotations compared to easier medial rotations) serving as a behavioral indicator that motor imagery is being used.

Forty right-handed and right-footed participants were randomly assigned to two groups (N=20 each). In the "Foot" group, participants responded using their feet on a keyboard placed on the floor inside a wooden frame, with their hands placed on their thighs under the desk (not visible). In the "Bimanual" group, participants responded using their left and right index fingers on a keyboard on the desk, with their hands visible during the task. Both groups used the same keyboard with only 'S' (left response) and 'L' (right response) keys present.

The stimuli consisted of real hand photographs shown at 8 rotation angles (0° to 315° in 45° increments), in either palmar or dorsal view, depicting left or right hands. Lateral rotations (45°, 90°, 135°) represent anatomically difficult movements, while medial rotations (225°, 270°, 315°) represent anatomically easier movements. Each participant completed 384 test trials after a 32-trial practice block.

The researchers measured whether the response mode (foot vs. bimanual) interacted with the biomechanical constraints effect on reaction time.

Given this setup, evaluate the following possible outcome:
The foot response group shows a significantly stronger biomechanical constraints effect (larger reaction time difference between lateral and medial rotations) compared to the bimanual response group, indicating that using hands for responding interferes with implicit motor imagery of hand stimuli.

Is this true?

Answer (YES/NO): NO